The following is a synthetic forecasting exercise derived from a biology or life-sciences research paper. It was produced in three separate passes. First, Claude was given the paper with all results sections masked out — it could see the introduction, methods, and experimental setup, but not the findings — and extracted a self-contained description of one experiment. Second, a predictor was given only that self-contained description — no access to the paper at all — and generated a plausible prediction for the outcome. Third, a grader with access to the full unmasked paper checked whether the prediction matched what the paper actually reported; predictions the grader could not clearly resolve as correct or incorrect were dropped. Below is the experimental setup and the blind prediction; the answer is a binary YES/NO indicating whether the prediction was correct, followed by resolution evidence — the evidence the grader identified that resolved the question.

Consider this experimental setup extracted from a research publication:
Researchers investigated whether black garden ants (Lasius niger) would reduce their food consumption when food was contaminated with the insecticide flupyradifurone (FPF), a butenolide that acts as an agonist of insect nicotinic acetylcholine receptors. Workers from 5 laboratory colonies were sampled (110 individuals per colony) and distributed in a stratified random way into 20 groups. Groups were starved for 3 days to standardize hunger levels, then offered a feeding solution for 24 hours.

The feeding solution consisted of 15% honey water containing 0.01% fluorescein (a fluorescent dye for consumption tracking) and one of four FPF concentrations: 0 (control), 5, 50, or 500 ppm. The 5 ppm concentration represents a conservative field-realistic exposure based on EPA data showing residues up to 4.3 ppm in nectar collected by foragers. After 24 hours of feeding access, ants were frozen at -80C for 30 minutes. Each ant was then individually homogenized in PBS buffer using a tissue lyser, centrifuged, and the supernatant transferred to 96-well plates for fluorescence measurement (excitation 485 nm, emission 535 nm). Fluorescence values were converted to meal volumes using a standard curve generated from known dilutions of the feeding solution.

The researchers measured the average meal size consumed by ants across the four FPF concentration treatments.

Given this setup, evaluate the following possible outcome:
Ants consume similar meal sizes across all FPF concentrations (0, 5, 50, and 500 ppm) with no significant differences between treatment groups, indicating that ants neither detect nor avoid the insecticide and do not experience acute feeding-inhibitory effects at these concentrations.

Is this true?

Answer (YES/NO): NO